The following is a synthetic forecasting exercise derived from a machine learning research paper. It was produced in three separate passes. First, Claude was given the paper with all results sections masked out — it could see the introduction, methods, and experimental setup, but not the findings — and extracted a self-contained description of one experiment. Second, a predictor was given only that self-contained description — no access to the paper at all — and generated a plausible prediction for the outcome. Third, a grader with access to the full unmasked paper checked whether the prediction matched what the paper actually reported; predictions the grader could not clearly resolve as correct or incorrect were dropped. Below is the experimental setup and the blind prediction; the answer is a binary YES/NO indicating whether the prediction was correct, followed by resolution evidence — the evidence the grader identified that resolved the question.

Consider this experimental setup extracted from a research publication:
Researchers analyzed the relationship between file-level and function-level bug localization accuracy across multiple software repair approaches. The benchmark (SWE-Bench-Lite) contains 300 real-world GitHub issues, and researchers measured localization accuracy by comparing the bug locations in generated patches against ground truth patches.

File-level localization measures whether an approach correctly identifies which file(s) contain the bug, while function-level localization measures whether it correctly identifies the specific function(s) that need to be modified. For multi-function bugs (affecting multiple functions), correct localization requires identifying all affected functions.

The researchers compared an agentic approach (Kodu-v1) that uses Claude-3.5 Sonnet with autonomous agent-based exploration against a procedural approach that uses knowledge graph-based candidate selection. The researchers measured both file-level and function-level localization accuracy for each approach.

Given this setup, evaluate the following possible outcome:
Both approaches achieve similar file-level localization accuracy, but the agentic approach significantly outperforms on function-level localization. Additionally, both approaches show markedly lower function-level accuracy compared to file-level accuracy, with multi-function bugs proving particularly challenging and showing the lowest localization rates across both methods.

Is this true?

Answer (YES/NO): NO